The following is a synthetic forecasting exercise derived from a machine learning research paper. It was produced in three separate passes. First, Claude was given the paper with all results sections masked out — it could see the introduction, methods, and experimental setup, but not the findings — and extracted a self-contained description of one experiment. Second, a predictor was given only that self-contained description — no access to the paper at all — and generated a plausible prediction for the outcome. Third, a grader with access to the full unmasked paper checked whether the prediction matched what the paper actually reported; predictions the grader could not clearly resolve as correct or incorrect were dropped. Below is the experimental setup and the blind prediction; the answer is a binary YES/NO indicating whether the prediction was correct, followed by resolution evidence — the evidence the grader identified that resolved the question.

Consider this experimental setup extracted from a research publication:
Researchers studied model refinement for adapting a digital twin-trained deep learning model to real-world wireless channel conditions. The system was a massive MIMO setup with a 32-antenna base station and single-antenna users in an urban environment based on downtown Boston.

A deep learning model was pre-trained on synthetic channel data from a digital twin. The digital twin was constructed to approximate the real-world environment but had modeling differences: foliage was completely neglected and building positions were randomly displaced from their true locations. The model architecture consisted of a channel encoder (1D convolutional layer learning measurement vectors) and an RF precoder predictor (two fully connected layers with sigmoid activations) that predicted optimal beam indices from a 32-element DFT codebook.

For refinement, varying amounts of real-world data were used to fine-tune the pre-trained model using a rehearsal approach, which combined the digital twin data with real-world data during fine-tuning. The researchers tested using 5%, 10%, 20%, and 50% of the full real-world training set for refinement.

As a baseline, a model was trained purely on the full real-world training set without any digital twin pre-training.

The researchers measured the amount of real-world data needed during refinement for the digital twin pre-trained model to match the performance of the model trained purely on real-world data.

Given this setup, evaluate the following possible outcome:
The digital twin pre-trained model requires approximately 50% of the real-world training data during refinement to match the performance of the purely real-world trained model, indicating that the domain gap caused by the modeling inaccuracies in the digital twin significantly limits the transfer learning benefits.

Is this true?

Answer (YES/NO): NO